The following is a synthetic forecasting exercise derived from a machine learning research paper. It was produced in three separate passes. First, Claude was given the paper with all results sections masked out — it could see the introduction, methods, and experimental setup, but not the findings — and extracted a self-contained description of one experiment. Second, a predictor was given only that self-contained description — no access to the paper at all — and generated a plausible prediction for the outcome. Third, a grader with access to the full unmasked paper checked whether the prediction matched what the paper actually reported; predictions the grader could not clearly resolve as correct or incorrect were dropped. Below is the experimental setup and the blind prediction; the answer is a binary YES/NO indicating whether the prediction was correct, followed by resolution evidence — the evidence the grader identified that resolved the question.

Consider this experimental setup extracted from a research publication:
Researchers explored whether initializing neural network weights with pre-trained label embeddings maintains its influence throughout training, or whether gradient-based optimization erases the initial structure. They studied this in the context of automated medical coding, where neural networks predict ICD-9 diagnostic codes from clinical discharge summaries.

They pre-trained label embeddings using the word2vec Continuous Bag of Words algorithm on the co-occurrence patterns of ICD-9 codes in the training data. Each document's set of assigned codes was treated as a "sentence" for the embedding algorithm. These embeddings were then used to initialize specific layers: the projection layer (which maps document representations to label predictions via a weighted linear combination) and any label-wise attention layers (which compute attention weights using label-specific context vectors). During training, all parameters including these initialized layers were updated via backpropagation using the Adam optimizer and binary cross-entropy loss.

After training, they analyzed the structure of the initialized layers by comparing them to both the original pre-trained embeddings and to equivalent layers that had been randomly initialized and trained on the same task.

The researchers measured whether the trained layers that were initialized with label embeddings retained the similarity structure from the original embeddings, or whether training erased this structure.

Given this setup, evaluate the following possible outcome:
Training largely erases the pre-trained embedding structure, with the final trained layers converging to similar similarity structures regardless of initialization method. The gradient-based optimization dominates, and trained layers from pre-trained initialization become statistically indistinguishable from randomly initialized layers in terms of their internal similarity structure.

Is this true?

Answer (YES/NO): NO